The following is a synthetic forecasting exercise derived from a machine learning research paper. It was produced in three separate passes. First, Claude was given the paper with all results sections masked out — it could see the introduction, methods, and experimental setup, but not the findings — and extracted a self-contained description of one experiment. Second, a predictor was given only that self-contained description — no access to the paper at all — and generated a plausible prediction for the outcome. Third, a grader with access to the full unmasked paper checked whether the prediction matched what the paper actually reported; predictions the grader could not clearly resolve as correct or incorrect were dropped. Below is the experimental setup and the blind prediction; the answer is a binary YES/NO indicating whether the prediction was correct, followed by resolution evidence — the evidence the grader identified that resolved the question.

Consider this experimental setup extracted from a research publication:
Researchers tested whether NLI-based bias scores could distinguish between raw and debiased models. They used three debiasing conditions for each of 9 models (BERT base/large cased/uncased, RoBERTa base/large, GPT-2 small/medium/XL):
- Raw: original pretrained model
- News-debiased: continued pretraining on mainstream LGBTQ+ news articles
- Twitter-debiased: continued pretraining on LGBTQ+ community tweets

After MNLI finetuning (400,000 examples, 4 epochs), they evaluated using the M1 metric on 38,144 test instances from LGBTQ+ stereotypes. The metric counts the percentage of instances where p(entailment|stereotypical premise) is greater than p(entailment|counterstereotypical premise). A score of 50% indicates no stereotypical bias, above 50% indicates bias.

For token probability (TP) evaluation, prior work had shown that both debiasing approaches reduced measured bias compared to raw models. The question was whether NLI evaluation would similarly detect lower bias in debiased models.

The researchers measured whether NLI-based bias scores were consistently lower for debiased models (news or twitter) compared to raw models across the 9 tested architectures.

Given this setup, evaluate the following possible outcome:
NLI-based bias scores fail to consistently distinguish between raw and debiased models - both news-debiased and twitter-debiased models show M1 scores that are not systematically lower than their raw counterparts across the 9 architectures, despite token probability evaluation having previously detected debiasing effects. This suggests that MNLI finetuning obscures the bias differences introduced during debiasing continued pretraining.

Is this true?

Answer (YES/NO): NO